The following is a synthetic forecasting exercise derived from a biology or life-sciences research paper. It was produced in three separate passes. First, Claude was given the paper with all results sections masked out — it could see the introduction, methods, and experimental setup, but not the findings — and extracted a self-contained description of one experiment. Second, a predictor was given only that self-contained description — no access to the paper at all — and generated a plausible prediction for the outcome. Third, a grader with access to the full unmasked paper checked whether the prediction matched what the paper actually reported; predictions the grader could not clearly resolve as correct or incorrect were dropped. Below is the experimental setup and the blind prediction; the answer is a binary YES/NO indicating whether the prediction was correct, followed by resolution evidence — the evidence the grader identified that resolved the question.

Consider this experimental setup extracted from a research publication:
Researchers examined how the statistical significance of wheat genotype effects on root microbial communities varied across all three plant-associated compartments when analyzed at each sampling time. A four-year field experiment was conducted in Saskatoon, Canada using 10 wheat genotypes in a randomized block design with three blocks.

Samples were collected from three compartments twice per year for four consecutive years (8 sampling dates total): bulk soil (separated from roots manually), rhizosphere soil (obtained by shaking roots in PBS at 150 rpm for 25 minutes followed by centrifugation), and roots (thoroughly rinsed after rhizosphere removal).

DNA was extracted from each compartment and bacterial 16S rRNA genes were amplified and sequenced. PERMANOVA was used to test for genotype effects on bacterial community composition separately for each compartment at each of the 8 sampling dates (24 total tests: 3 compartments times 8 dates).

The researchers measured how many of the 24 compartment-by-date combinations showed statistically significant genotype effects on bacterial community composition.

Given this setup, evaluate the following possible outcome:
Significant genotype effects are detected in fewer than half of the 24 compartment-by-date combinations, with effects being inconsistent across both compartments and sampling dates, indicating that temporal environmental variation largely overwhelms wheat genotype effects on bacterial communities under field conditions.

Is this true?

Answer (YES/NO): YES